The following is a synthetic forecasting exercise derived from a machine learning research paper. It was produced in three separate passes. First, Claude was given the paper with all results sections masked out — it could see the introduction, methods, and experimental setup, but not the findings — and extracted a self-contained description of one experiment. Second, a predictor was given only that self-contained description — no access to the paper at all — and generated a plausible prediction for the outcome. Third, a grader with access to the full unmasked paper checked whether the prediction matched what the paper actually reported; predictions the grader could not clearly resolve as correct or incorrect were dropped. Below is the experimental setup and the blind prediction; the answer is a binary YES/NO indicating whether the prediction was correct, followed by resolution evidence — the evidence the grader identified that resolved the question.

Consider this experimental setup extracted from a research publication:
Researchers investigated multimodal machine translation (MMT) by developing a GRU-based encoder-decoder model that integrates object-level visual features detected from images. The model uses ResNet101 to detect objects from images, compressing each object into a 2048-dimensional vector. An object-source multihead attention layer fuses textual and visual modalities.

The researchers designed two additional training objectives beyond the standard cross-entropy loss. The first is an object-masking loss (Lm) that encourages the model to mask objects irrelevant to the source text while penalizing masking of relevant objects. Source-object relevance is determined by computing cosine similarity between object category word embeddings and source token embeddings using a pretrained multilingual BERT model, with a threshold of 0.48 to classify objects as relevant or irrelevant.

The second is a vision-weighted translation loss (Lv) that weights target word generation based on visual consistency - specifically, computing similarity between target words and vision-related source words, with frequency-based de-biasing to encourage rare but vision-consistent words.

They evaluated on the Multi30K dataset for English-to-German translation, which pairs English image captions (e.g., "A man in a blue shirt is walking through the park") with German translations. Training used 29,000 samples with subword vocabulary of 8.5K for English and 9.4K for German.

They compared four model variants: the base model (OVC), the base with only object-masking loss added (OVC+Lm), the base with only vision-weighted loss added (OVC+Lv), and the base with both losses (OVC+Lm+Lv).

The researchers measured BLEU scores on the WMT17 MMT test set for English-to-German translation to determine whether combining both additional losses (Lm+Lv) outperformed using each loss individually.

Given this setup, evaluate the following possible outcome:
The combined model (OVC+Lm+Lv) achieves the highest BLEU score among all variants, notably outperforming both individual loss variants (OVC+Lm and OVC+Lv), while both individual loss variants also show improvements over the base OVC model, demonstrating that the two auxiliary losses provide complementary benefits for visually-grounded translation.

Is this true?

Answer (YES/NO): NO